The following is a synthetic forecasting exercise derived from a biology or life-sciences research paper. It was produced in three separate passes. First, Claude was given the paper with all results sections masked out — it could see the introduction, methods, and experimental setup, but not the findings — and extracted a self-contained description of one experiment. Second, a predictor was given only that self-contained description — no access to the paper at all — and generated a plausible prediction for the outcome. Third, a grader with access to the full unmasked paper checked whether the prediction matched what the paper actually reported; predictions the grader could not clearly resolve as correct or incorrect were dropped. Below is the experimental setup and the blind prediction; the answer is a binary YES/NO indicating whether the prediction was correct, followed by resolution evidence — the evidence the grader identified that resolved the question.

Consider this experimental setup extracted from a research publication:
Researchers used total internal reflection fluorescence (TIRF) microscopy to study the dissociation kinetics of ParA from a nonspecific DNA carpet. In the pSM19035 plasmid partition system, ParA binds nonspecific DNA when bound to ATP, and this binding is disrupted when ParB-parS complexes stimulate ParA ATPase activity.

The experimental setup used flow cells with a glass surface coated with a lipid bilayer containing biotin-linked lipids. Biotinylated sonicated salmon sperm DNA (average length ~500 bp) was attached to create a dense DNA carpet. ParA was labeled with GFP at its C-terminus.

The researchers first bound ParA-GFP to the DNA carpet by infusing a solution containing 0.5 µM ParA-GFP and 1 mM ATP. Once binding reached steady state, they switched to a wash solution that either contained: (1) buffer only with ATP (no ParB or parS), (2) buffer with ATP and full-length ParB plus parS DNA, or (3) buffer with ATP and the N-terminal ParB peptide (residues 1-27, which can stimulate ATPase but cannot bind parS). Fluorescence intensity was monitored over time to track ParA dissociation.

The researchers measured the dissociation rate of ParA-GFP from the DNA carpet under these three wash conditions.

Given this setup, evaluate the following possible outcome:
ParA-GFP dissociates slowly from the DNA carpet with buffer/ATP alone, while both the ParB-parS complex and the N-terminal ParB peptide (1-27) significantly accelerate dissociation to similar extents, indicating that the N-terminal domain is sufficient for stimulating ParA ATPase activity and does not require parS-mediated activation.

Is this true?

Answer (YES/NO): NO